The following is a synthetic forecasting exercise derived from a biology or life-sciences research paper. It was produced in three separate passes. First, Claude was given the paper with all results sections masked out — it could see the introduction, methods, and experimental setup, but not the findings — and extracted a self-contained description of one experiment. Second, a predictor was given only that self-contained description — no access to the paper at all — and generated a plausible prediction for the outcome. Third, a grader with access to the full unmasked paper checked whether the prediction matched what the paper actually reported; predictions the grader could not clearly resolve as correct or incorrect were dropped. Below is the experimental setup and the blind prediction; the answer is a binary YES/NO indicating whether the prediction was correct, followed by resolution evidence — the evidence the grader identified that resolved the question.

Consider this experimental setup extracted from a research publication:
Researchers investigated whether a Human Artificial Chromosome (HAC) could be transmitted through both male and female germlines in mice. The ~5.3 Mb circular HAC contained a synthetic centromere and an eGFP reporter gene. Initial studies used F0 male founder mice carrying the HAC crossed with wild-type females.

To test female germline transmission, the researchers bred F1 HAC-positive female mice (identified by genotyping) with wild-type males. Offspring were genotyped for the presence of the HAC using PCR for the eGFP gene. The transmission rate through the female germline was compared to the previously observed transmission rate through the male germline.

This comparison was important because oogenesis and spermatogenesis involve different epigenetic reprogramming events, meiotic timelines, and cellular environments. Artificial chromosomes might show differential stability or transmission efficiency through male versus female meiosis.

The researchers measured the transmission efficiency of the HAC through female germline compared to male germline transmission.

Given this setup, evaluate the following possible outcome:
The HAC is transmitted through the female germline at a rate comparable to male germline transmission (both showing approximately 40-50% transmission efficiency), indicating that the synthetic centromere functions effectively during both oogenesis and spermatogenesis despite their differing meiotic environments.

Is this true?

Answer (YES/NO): NO